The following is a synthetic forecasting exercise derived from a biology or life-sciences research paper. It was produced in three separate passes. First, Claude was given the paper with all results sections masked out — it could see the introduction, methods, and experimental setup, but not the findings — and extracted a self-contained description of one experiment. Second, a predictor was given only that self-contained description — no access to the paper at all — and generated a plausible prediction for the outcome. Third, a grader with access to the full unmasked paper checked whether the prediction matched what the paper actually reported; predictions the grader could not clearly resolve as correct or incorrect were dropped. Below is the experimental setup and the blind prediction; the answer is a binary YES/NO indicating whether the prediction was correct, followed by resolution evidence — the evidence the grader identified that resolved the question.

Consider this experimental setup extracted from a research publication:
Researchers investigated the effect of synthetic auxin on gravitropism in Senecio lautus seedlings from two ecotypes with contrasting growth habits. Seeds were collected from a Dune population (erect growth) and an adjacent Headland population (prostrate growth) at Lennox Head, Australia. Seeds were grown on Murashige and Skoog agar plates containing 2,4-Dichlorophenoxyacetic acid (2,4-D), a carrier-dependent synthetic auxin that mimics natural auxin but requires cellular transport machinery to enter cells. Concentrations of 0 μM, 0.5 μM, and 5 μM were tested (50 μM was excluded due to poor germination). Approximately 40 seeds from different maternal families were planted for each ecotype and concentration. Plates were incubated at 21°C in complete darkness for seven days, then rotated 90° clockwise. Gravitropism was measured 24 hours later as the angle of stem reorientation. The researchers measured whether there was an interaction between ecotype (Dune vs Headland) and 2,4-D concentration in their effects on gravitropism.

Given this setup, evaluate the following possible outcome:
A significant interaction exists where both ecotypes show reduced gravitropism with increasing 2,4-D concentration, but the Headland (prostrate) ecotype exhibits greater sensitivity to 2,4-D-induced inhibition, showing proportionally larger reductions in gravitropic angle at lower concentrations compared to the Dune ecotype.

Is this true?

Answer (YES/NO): NO